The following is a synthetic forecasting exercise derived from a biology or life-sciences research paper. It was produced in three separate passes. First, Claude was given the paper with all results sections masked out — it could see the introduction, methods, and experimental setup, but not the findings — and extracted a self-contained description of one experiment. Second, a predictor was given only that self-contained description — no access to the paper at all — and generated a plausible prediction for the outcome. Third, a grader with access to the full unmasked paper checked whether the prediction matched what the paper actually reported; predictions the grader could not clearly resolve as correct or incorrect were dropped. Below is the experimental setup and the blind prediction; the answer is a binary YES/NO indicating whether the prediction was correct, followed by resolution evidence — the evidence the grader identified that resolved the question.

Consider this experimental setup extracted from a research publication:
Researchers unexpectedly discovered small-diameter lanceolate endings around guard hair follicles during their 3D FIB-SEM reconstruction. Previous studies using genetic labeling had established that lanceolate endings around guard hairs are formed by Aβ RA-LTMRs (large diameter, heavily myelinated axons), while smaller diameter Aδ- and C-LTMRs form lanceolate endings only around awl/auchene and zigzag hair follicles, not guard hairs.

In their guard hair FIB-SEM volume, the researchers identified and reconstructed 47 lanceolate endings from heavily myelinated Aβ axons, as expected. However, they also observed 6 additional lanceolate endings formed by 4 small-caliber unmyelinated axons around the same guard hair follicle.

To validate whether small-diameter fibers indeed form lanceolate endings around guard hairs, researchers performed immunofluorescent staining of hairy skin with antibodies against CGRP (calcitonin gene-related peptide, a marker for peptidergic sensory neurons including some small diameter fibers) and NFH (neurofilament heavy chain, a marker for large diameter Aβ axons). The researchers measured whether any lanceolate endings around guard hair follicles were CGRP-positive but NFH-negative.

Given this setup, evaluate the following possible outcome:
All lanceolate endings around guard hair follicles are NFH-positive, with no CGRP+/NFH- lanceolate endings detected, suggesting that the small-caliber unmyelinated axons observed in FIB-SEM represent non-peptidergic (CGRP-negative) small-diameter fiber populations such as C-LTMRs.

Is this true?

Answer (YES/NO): NO